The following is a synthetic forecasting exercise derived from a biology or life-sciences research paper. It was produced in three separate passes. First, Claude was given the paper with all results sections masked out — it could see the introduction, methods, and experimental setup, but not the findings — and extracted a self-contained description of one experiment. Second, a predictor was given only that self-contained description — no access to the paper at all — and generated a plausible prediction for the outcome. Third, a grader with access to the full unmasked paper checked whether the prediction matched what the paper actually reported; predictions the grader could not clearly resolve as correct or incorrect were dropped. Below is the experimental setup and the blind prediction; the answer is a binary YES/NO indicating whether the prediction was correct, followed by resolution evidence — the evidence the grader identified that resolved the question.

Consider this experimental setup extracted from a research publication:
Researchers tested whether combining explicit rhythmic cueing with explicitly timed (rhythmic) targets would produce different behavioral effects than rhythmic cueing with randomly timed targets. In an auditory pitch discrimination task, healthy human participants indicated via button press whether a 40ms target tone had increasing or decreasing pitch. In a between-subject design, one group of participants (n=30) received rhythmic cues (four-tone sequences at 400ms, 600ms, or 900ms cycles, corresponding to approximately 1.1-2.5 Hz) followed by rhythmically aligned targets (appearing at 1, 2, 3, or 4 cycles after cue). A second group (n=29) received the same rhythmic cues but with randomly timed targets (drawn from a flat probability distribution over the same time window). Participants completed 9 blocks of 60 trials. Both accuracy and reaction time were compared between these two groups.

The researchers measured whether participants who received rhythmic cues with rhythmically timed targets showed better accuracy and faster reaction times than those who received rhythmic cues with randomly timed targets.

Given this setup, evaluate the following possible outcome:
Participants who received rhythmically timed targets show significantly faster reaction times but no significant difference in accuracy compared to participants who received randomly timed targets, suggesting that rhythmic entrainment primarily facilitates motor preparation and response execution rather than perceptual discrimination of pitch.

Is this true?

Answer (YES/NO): NO